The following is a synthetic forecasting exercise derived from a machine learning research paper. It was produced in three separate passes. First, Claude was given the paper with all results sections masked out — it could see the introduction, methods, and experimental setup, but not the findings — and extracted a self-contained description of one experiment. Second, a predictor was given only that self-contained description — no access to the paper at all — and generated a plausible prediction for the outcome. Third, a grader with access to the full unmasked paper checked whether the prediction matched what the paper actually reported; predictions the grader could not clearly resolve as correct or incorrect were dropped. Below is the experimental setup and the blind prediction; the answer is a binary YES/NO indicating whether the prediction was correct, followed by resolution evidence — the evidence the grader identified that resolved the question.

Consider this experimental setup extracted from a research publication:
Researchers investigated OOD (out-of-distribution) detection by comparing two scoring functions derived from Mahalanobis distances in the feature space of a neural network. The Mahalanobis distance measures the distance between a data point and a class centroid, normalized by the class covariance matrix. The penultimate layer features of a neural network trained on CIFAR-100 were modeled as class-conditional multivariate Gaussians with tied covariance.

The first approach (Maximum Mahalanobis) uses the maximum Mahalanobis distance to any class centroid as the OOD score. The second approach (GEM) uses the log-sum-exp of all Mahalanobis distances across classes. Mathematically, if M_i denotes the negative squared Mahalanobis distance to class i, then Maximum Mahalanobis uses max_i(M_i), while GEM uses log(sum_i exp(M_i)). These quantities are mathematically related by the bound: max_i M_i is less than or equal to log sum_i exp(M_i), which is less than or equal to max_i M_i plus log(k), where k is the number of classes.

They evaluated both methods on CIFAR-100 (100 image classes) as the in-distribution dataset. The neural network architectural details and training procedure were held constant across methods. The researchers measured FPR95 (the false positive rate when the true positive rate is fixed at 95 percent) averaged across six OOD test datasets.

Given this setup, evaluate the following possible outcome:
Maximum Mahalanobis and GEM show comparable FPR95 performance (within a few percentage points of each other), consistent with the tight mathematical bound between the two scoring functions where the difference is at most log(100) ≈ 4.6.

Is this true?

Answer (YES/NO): YES